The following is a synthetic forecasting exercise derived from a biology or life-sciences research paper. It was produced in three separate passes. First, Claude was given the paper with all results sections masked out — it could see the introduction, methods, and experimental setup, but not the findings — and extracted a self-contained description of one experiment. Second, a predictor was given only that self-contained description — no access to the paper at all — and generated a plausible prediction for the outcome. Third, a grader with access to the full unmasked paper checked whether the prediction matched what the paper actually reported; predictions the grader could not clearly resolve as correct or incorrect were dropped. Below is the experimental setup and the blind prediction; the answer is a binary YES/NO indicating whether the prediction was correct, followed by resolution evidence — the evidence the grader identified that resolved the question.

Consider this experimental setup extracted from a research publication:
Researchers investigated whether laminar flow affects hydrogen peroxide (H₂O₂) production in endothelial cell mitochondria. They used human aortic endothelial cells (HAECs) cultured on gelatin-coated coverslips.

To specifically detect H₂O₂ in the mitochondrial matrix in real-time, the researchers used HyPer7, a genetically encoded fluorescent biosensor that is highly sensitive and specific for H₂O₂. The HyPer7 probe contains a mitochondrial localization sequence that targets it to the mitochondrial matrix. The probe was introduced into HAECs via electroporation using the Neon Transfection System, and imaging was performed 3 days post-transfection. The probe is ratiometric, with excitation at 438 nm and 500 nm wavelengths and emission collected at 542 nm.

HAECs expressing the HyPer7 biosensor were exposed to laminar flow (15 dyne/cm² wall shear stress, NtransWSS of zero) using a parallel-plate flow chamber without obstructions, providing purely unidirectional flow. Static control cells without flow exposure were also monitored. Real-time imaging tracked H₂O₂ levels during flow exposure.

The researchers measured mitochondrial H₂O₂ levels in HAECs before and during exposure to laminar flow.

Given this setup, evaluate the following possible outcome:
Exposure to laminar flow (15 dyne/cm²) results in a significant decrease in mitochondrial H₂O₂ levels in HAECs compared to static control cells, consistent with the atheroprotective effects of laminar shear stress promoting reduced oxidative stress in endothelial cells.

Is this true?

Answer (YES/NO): YES